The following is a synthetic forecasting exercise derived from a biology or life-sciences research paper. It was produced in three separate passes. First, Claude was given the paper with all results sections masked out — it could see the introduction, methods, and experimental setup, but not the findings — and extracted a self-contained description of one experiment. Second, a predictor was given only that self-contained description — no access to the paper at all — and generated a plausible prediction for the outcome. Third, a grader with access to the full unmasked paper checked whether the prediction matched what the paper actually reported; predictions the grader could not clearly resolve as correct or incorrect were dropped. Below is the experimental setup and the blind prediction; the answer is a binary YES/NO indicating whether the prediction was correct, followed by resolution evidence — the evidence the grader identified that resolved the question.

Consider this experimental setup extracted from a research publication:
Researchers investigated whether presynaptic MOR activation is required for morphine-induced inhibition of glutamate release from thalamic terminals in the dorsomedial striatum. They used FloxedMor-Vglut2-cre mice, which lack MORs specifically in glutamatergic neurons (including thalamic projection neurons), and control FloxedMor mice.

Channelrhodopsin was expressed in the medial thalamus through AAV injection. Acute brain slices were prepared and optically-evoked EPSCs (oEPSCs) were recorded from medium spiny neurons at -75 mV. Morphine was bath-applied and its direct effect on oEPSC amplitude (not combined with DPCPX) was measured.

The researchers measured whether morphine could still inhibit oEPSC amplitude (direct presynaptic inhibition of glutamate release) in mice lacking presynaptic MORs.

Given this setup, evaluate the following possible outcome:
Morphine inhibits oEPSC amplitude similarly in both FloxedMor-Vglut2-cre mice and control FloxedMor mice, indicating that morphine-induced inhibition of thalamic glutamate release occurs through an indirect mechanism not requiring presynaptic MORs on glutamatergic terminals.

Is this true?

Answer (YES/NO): NO